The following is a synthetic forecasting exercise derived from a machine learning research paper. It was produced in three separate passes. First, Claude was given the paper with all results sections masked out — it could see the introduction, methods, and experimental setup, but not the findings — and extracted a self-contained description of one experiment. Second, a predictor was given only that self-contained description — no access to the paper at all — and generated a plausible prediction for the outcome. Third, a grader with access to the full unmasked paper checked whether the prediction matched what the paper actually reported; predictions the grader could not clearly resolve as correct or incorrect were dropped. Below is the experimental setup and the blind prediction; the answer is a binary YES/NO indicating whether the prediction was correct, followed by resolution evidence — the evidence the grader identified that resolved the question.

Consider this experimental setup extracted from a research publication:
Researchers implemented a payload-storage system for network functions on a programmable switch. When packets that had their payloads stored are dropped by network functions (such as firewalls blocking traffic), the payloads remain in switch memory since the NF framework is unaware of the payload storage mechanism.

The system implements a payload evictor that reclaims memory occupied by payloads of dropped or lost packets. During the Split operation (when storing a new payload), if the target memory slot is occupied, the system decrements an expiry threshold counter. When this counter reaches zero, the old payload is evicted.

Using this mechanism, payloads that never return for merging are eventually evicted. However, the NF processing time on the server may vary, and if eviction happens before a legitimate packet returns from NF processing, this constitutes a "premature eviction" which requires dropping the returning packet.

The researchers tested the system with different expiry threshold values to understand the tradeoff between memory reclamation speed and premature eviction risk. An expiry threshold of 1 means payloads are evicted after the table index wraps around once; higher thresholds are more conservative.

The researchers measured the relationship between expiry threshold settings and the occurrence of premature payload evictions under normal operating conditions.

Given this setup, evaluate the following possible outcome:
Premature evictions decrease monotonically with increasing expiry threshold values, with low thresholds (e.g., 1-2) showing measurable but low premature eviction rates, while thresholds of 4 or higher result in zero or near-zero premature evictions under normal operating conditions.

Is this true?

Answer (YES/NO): NO